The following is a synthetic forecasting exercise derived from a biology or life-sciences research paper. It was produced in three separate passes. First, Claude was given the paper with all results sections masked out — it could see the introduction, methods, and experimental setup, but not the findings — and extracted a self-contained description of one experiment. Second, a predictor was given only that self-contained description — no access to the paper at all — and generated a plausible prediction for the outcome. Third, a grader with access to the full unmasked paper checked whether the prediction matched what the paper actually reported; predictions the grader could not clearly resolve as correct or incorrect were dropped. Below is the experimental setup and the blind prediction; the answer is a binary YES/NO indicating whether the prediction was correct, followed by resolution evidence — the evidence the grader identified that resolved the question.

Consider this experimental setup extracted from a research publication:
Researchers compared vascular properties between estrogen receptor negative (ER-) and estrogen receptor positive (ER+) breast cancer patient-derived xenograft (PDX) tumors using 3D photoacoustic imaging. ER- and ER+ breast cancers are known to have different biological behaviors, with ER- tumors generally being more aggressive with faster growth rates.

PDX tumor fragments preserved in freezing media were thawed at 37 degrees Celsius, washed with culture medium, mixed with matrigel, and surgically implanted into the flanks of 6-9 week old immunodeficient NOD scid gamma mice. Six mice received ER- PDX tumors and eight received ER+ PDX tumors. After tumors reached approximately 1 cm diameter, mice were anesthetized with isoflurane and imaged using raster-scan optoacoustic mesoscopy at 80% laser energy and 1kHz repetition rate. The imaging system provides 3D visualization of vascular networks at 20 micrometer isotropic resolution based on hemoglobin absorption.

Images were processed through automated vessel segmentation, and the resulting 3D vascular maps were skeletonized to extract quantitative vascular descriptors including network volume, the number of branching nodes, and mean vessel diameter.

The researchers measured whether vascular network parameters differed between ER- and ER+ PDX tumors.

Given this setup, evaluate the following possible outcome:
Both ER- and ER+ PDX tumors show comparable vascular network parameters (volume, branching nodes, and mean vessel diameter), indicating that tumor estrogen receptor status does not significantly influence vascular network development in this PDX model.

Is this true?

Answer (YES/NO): NO